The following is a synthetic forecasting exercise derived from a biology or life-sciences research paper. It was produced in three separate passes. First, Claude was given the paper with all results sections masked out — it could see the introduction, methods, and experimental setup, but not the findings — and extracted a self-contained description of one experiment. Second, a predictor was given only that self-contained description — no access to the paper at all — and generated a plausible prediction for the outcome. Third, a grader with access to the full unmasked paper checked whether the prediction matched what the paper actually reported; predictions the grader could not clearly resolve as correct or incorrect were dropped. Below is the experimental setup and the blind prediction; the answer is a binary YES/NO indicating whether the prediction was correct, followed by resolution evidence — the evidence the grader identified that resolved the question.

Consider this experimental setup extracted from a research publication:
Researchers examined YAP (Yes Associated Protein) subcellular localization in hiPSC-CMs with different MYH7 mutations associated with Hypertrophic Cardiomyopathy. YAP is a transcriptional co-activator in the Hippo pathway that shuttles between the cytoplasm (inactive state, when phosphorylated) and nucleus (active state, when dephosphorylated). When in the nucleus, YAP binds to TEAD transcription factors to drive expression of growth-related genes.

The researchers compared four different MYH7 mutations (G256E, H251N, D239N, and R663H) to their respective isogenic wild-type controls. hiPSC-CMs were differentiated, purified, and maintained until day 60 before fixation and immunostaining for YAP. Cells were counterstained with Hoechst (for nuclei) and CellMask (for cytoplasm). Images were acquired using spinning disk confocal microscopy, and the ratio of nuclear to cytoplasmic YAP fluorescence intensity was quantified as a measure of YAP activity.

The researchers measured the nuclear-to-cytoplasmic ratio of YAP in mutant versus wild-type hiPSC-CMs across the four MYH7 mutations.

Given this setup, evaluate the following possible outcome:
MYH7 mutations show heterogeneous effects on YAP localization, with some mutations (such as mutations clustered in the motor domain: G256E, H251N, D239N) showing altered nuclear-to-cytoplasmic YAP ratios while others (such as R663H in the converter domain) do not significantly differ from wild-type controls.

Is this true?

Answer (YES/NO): NO